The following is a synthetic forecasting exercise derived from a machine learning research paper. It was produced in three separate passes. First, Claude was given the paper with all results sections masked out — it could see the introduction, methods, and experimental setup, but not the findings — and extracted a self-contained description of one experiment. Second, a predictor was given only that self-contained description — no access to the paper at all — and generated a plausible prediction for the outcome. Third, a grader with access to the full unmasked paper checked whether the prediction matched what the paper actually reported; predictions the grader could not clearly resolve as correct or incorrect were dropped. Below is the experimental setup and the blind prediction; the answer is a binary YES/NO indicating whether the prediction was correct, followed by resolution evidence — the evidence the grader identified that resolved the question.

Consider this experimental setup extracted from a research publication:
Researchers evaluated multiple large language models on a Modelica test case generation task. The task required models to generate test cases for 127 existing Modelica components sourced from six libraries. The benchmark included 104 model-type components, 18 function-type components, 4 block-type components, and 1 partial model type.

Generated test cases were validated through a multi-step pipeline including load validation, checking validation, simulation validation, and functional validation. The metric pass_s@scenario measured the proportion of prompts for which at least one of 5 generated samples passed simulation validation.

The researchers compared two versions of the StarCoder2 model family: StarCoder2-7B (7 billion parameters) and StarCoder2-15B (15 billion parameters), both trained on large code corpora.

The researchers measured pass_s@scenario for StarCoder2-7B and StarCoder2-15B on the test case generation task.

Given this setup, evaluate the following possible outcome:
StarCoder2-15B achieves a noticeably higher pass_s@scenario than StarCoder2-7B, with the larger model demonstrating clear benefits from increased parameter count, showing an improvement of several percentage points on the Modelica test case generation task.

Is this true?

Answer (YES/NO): YES